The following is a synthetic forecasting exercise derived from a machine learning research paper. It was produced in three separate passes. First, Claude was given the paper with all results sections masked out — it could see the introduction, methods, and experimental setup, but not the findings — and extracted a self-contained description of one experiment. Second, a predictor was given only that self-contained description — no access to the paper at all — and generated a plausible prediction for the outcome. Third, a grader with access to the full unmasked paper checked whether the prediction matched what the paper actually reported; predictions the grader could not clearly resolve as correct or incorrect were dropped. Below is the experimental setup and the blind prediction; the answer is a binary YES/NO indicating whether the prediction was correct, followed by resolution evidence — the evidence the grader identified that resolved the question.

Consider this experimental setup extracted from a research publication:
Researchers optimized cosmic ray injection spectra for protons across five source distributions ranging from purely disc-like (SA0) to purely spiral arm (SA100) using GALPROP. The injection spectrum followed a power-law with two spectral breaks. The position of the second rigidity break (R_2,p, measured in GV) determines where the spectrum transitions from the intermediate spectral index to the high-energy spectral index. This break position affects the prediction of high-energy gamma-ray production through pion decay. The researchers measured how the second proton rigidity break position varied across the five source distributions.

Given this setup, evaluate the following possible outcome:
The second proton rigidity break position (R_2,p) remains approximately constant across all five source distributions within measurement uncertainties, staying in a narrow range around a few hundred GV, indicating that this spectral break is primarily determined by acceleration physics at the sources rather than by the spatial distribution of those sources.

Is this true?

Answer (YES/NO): NO